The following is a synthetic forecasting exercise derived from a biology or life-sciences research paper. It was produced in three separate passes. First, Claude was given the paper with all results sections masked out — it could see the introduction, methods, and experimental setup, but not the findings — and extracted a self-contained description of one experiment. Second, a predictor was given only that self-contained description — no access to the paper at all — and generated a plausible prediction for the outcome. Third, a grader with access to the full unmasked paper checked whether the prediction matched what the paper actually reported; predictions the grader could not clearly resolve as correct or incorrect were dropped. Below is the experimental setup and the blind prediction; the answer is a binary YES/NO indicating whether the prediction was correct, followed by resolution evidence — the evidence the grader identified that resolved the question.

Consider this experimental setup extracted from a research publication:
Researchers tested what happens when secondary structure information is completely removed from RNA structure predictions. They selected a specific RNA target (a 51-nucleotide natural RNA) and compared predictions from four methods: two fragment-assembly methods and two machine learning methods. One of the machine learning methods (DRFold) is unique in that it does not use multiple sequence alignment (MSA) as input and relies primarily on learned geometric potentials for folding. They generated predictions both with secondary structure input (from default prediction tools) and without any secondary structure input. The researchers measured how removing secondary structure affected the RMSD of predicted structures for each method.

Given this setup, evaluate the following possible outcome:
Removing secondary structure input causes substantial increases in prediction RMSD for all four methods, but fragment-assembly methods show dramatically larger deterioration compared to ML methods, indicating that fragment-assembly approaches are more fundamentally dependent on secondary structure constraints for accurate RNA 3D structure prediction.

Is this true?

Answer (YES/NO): NO